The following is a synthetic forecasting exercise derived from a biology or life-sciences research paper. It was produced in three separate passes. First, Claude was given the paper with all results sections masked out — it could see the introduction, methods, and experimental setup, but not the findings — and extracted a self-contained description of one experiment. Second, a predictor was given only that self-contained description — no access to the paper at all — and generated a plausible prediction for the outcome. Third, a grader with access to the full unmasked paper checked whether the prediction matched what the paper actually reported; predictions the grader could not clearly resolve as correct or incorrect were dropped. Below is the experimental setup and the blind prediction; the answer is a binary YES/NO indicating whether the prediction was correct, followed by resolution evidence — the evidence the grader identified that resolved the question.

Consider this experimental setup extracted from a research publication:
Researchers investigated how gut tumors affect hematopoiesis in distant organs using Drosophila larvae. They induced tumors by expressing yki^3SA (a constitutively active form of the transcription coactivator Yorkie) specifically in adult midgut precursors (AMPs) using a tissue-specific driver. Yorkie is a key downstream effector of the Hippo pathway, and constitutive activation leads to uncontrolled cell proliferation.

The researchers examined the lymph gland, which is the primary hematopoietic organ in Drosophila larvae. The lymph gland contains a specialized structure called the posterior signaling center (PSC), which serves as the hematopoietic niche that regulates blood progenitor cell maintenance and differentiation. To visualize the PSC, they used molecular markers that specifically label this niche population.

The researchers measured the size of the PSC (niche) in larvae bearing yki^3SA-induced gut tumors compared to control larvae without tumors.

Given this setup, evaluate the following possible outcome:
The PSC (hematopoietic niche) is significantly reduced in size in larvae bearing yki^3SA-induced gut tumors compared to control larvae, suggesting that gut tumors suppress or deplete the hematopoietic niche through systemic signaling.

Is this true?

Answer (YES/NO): YES